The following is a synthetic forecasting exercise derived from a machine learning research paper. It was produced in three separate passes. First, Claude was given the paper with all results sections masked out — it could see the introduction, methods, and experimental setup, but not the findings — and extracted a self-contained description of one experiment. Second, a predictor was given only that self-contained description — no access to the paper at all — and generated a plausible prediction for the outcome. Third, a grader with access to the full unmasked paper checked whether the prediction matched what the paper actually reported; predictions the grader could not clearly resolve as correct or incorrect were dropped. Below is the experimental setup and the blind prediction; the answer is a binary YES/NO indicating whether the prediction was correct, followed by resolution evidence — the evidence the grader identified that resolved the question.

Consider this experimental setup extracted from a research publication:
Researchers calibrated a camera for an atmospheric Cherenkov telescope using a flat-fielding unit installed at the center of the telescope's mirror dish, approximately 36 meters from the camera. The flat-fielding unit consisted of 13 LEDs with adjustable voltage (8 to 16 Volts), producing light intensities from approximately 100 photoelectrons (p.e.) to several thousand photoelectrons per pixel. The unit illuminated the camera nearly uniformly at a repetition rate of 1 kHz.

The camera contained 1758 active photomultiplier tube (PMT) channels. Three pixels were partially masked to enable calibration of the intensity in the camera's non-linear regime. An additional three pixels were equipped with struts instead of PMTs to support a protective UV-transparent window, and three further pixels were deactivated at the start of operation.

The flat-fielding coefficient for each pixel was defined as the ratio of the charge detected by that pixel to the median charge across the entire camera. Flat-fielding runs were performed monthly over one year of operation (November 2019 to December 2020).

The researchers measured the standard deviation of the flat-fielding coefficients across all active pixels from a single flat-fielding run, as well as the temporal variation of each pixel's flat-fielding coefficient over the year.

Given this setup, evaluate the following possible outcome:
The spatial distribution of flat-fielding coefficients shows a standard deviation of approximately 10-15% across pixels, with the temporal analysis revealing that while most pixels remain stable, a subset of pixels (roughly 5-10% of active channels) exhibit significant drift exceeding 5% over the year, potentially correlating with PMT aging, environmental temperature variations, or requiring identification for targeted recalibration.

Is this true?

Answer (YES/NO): NO